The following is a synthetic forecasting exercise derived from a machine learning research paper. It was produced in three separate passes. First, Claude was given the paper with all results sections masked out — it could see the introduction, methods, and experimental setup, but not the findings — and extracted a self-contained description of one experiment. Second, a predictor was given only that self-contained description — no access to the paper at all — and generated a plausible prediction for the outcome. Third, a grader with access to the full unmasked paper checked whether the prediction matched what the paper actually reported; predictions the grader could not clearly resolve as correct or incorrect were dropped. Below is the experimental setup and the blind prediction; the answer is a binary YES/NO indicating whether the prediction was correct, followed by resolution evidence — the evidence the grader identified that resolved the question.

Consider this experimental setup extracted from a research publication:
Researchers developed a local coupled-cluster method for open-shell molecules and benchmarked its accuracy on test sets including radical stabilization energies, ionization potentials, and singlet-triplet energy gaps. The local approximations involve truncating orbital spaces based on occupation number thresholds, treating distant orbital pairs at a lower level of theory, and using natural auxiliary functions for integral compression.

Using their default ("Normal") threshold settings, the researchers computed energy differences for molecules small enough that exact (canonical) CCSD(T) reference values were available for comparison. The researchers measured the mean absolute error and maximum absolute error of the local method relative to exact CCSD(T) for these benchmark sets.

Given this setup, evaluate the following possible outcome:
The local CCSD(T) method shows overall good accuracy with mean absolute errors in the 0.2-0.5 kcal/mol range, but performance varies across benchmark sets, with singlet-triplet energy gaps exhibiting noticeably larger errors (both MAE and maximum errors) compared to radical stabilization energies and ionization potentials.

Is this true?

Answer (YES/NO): NO